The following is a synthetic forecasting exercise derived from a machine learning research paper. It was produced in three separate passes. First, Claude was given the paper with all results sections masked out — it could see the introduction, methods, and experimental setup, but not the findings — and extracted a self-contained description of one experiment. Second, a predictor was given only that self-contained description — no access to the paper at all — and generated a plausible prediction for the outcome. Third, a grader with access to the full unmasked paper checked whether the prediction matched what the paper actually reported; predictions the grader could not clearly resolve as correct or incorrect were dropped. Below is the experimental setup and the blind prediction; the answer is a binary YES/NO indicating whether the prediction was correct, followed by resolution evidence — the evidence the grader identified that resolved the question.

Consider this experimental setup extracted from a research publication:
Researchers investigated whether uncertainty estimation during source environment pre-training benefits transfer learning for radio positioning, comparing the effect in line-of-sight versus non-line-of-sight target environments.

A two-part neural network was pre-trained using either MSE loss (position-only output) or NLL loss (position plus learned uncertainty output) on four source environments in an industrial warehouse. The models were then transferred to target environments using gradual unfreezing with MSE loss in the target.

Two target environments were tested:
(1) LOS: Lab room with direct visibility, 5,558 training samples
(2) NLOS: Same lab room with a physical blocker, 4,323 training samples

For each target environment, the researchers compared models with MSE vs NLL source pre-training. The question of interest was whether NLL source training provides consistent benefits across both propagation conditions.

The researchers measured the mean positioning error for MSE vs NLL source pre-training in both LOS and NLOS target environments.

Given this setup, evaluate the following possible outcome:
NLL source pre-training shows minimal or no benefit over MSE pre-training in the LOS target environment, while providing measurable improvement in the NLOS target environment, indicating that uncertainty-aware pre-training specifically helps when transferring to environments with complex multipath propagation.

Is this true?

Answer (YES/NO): NO